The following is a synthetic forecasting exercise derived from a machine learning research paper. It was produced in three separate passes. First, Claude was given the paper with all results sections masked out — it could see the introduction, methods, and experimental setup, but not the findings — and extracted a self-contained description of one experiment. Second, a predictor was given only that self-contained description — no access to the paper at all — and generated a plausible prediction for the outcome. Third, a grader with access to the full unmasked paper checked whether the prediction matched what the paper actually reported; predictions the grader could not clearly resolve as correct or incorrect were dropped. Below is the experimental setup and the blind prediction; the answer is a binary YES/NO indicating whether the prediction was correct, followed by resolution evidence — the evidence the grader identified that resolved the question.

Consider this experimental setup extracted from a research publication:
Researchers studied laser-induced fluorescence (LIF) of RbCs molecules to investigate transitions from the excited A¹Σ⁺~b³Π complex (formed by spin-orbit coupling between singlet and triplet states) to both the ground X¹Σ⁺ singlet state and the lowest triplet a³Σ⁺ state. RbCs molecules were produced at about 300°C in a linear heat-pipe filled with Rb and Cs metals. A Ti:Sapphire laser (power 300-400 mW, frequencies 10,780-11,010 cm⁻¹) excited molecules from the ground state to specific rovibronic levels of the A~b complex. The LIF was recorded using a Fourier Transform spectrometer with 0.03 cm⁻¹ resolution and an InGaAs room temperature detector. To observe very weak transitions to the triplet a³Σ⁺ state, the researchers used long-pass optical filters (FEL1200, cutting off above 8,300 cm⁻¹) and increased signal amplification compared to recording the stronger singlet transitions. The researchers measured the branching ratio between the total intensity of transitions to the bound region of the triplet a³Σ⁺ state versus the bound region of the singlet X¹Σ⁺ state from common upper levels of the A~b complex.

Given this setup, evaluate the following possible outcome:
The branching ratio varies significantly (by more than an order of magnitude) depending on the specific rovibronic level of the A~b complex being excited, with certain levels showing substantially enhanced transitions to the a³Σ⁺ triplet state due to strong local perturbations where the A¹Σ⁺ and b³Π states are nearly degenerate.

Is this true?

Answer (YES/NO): NO